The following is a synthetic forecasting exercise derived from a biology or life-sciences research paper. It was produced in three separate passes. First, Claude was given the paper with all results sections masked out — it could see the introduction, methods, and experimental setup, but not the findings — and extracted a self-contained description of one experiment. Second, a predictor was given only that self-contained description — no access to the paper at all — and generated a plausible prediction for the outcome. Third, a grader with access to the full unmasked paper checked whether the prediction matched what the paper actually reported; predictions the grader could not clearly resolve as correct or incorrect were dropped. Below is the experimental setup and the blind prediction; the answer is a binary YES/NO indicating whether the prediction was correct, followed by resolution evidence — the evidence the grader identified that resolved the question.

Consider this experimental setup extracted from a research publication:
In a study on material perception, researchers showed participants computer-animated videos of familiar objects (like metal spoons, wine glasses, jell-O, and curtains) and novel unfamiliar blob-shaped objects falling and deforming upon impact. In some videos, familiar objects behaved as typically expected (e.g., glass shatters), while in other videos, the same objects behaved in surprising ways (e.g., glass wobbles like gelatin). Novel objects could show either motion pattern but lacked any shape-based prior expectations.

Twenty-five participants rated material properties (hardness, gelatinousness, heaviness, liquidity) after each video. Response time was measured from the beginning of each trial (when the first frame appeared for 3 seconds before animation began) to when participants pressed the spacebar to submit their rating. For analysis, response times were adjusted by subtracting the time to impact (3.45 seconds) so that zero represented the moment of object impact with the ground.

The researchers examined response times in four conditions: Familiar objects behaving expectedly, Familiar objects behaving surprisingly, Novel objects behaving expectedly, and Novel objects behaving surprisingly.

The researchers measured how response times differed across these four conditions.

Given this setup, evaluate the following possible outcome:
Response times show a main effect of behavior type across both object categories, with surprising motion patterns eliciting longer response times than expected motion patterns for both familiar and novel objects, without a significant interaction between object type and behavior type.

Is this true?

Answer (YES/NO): NO